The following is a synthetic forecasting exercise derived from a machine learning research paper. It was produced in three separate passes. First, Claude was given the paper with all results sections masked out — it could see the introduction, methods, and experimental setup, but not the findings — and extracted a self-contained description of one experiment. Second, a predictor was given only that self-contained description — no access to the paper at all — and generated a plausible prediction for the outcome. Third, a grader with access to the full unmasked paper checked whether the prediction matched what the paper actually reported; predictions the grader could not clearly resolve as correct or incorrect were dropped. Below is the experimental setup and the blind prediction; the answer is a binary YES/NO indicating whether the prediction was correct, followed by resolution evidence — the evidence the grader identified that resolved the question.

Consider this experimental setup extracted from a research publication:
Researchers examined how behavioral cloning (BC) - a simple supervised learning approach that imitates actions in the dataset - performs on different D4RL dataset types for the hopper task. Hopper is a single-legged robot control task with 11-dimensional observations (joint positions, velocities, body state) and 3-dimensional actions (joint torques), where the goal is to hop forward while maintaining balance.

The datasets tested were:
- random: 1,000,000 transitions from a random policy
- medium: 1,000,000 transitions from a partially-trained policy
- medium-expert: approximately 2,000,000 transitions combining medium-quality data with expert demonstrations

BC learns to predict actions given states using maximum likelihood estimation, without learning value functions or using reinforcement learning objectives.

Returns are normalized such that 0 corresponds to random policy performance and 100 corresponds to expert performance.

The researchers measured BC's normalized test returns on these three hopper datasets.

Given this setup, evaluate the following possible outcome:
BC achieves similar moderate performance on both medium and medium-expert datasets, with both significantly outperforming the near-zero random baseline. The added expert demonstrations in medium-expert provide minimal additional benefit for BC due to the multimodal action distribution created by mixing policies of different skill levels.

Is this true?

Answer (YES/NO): NO